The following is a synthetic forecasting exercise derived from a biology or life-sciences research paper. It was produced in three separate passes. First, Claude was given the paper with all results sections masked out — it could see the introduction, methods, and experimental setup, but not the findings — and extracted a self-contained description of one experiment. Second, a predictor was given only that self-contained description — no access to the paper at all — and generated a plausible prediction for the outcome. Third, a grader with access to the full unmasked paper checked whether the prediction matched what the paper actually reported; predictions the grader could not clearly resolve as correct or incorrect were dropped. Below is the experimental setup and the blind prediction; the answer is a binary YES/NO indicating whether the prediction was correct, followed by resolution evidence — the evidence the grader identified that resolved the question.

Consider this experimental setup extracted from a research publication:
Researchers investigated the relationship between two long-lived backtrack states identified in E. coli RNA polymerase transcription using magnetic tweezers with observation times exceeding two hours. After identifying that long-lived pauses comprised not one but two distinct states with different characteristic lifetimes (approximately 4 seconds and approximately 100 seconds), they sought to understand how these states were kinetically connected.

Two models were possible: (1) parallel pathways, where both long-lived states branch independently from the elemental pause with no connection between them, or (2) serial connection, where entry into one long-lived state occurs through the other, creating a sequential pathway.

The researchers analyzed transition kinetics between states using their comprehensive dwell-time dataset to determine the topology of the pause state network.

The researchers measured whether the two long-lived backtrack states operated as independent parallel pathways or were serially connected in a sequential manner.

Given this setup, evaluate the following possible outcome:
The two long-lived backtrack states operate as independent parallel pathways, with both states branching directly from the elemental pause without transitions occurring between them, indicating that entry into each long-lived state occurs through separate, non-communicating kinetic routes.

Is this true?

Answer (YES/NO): NO